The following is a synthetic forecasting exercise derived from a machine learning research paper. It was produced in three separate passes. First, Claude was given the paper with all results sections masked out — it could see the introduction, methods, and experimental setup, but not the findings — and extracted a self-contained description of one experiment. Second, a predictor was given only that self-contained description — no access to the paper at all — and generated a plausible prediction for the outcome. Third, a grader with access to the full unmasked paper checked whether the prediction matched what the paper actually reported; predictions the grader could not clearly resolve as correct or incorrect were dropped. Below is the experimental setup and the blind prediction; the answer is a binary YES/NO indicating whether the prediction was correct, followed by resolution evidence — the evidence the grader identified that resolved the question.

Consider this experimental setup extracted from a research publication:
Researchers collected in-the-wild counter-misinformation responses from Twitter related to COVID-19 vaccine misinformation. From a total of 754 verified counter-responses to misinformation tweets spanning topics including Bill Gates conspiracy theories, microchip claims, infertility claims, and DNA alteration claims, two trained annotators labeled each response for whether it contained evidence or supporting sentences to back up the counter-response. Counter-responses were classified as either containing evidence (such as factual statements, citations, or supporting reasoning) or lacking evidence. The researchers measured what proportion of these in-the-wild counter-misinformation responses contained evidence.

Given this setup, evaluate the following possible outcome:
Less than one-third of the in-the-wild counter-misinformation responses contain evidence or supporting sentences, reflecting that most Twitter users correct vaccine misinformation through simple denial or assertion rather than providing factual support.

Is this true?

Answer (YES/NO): YES